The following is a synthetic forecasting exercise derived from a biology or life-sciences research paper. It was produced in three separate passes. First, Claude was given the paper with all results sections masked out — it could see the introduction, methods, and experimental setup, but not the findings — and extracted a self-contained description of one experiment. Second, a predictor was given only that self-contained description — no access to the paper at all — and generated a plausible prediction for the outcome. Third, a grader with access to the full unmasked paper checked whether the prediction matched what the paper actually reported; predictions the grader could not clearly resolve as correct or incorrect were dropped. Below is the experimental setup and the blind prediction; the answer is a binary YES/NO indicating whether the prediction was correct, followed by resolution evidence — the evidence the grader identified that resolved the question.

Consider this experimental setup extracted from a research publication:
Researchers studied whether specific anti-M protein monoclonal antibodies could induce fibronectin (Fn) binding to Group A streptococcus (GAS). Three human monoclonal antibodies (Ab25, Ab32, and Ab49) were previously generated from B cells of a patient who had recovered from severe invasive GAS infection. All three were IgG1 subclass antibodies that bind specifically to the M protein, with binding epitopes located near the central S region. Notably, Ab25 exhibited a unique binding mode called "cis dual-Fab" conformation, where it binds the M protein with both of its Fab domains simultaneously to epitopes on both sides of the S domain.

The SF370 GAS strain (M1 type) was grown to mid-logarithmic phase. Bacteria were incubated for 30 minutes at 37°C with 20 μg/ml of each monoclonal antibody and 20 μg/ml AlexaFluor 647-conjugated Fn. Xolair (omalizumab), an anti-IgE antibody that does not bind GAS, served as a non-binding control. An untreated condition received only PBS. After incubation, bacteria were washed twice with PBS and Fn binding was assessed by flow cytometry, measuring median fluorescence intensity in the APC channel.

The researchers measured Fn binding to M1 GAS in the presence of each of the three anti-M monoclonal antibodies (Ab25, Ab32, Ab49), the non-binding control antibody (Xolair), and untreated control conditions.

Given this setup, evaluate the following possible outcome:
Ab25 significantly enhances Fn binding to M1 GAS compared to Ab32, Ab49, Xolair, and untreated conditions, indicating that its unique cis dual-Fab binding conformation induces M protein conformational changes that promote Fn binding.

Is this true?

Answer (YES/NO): NO